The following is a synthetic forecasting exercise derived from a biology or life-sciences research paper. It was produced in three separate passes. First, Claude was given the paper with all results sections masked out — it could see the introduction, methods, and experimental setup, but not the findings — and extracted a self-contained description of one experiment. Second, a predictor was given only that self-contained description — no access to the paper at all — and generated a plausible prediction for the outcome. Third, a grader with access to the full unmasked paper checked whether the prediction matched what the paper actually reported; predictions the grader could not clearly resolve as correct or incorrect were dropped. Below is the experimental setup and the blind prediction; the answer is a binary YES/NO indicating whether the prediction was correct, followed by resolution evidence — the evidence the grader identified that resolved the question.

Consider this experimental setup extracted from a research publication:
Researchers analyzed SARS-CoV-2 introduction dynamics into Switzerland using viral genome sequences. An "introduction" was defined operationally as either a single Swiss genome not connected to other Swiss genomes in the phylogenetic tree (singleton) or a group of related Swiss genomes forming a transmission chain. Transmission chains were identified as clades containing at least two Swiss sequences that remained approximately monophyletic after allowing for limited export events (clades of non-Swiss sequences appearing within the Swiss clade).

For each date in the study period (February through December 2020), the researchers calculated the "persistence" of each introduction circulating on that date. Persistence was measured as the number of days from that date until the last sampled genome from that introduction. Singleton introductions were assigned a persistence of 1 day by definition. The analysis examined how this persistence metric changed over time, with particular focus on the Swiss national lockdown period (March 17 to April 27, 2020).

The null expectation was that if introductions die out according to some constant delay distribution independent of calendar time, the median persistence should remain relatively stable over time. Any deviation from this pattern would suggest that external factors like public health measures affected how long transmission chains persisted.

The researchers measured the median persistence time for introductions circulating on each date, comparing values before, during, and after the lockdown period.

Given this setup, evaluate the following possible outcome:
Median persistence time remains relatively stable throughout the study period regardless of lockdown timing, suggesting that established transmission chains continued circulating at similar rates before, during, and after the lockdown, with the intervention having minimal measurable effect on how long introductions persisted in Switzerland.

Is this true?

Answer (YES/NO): NO